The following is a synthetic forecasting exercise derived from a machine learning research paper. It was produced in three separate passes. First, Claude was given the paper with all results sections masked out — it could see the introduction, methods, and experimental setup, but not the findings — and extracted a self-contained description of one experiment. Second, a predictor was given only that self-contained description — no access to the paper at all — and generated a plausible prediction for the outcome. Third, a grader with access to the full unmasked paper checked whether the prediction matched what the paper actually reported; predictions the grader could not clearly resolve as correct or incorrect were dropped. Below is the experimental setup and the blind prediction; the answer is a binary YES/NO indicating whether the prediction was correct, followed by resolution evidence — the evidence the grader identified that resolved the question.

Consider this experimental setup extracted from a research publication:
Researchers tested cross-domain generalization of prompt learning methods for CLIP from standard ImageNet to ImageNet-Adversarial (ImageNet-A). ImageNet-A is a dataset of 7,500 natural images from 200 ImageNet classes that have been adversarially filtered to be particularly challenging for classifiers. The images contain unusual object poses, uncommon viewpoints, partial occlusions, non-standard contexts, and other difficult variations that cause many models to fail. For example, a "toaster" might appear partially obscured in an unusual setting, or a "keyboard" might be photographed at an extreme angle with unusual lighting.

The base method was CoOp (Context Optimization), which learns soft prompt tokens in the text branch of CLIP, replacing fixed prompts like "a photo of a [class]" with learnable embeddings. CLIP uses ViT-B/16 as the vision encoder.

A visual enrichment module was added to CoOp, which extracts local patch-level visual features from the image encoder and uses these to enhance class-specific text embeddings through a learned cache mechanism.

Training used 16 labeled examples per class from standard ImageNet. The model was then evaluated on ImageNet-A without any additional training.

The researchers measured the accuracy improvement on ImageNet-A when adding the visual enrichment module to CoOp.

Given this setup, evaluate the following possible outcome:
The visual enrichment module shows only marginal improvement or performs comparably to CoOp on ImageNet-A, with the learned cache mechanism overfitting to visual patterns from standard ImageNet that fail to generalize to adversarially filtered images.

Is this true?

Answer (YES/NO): YES